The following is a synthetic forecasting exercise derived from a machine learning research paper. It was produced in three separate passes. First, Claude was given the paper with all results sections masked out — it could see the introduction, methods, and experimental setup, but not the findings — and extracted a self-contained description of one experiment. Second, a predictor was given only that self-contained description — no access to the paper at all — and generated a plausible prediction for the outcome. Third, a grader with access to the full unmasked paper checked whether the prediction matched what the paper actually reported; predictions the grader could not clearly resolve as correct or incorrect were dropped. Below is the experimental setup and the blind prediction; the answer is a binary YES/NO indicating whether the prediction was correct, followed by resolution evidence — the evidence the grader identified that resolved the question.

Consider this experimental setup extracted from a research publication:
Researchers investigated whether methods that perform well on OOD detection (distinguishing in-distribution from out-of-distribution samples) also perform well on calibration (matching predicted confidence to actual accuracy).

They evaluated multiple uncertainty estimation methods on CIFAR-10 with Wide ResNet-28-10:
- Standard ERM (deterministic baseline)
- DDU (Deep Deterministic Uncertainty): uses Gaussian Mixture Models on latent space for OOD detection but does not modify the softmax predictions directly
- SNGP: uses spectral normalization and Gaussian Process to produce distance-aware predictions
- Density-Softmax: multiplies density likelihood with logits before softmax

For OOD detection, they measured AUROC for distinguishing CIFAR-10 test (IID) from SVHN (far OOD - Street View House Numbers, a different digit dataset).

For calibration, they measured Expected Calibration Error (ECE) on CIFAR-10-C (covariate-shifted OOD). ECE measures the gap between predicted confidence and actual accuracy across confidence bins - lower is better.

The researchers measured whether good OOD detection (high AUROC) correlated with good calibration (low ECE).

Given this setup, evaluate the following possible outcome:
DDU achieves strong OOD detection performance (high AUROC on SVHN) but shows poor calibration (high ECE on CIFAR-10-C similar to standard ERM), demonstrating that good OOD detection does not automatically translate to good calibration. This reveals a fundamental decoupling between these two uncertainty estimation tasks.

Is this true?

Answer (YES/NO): YES